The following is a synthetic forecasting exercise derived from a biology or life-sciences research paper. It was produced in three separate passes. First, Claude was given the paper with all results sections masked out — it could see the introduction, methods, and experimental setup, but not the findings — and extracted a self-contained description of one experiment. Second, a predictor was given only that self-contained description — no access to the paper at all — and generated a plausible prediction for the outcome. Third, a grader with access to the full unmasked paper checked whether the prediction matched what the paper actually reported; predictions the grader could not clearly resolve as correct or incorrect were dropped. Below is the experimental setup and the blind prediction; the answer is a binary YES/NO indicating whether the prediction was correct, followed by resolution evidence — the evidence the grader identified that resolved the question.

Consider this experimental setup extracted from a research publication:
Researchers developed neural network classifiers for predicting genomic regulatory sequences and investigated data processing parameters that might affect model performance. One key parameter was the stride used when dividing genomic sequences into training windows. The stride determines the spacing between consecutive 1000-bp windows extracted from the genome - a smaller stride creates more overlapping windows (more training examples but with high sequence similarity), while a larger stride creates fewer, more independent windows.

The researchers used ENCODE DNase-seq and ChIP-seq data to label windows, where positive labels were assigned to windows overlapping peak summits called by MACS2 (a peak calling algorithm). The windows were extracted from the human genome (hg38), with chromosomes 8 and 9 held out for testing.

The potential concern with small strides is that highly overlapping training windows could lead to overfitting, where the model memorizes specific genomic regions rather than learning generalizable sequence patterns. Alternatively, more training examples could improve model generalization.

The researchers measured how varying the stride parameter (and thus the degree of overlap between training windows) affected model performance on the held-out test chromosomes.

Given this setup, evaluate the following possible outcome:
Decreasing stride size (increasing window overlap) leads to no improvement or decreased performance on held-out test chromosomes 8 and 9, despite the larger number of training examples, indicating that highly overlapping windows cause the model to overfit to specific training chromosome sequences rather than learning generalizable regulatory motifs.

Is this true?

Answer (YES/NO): YES